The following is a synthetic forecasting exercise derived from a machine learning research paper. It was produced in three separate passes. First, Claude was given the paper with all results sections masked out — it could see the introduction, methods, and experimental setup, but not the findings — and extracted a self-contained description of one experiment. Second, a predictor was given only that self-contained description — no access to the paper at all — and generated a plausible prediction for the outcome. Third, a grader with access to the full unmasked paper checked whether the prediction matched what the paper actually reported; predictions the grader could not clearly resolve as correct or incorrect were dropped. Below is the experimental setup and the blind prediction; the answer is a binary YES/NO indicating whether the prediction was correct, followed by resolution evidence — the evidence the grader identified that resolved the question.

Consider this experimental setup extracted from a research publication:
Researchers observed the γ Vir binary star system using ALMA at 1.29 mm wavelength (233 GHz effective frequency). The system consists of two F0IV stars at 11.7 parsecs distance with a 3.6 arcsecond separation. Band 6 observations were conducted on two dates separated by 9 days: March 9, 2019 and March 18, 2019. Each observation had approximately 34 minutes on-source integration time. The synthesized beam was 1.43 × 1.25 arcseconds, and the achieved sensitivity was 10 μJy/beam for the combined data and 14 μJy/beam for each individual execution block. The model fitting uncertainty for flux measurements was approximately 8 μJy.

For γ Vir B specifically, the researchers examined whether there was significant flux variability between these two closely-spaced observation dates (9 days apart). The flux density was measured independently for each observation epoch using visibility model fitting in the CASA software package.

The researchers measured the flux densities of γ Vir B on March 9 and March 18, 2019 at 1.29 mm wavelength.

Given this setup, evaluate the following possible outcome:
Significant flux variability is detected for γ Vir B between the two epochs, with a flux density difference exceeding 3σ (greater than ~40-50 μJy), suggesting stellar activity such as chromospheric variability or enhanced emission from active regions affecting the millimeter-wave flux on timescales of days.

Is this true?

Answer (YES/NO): NO